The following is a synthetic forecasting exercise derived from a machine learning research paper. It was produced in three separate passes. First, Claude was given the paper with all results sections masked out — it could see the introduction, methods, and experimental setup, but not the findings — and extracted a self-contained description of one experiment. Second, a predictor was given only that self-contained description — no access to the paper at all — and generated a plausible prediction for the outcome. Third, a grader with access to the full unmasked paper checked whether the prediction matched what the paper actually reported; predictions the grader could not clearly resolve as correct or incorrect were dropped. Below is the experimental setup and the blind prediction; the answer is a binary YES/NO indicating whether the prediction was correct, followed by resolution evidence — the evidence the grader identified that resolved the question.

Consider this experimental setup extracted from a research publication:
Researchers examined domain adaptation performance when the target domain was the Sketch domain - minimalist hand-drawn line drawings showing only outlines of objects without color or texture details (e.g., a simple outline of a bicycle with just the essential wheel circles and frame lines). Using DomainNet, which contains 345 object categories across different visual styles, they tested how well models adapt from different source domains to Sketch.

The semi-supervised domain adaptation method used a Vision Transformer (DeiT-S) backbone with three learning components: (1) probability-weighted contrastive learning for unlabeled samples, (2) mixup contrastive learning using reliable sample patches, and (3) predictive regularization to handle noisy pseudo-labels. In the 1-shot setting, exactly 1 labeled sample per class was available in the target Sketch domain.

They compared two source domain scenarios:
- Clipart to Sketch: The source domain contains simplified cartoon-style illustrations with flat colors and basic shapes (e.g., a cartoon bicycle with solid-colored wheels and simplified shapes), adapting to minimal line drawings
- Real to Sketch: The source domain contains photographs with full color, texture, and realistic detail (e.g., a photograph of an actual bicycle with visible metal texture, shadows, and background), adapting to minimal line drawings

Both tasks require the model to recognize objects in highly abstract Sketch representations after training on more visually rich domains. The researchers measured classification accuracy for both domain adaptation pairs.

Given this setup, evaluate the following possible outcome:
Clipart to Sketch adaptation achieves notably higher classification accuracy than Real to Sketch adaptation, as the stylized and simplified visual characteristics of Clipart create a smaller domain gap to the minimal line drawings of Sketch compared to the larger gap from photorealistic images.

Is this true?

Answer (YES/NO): NO